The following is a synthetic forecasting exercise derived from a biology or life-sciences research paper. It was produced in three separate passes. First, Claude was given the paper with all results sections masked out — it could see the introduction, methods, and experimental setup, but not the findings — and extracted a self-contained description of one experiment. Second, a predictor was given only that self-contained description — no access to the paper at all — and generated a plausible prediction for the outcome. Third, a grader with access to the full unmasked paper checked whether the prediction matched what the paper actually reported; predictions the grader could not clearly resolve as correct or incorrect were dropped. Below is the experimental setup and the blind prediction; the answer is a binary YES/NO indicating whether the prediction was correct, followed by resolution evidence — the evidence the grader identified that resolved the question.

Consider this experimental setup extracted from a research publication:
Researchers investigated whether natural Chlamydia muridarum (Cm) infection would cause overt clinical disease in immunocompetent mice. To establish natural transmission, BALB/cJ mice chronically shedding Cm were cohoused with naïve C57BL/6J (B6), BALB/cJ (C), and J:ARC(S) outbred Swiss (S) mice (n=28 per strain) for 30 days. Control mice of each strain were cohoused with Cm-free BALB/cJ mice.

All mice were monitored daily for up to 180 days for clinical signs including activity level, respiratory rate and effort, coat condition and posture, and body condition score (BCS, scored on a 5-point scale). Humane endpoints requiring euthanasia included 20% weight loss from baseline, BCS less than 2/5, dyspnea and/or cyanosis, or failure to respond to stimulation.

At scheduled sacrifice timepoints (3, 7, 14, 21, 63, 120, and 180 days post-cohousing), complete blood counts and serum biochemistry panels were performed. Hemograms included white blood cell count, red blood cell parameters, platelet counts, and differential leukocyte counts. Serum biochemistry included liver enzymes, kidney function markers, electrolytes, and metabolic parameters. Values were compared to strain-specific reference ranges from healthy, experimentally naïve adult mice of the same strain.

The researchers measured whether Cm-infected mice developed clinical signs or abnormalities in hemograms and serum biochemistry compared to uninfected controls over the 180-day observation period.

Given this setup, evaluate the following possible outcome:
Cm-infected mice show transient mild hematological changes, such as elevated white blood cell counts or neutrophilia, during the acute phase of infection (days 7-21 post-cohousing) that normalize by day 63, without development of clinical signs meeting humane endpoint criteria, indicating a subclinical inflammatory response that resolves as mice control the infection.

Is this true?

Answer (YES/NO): NO